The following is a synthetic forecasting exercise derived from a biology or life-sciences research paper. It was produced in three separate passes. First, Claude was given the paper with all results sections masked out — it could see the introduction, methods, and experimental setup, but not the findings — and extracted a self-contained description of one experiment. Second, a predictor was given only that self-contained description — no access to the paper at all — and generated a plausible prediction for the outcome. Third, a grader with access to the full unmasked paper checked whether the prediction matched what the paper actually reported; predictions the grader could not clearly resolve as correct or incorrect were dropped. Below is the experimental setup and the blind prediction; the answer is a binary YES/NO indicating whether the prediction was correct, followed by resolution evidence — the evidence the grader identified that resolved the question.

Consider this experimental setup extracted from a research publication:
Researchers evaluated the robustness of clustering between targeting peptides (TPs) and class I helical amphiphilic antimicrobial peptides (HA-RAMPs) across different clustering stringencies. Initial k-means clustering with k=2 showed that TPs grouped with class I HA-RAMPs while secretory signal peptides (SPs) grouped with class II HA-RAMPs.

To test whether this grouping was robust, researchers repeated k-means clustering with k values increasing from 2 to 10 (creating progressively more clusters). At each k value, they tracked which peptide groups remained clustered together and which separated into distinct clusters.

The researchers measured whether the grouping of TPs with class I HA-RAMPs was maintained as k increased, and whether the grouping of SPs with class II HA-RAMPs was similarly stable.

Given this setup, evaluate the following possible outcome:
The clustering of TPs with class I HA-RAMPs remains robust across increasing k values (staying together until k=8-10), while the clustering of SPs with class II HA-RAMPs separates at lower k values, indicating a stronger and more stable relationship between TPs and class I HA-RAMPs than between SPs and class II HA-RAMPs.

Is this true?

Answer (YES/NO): YES